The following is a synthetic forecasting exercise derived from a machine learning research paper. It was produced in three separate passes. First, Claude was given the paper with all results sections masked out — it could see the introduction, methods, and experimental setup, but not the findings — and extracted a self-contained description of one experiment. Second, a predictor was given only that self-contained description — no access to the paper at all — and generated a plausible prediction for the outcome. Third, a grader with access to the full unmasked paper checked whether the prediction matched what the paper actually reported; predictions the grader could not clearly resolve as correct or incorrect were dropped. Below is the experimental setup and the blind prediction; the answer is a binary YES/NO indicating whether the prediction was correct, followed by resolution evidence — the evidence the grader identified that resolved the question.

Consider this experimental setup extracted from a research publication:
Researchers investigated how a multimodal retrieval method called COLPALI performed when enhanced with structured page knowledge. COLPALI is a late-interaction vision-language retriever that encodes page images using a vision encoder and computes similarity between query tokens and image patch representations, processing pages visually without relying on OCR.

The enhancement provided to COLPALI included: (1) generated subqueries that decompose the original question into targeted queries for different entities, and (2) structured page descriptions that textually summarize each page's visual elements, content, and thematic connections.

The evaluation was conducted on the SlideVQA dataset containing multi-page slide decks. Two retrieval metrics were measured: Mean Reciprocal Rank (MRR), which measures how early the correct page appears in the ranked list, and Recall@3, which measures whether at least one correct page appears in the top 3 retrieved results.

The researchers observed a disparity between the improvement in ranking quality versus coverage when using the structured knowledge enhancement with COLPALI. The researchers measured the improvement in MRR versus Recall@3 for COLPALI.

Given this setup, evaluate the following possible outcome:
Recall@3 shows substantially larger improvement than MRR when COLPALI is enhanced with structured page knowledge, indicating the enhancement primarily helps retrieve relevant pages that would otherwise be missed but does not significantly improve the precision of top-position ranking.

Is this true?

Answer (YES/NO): YES